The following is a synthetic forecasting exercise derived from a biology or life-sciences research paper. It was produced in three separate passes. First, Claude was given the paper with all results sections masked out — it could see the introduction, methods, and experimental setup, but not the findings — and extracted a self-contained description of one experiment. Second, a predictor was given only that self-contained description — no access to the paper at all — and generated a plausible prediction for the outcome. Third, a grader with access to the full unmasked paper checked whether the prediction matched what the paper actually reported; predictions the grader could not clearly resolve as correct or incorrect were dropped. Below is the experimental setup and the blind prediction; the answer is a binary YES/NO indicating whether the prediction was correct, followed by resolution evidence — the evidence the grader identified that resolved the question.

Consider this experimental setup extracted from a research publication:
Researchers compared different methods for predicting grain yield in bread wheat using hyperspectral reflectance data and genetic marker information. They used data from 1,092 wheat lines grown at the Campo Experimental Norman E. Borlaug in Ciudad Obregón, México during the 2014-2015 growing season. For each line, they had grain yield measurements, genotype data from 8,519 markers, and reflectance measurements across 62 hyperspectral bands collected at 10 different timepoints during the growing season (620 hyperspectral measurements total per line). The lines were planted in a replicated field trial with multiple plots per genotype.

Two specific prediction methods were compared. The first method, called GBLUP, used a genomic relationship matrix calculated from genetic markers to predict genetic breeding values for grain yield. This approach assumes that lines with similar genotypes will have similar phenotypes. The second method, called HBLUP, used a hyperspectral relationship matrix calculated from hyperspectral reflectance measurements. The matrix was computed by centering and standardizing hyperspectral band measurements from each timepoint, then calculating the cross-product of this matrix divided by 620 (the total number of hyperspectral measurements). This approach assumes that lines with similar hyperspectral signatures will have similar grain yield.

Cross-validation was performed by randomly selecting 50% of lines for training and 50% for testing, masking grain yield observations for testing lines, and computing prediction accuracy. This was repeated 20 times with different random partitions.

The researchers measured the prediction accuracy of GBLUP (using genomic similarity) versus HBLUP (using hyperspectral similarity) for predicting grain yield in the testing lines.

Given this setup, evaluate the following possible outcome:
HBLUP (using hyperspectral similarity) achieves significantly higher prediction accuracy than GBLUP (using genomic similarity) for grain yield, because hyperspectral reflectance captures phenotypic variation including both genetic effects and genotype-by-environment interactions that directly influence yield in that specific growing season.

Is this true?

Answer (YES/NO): YES